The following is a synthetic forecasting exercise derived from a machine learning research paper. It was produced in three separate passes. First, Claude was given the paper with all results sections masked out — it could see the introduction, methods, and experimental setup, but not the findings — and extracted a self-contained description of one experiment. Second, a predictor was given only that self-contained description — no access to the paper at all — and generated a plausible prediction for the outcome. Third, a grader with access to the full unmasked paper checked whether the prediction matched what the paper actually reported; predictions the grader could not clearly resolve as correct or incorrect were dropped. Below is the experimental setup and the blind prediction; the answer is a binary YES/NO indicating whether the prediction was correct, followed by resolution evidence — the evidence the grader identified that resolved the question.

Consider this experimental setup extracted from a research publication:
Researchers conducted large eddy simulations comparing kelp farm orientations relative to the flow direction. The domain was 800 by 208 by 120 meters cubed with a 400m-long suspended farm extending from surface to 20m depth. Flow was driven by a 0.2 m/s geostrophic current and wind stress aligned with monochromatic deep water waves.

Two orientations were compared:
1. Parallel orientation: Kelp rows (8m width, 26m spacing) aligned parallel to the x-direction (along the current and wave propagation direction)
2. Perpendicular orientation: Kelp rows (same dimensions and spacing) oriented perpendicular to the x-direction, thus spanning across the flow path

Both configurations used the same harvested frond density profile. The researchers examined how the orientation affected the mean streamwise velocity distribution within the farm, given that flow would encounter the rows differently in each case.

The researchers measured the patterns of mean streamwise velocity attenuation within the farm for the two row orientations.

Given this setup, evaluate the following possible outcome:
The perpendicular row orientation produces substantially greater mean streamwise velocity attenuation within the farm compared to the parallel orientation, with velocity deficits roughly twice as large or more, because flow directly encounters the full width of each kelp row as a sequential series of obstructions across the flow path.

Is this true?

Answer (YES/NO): NO